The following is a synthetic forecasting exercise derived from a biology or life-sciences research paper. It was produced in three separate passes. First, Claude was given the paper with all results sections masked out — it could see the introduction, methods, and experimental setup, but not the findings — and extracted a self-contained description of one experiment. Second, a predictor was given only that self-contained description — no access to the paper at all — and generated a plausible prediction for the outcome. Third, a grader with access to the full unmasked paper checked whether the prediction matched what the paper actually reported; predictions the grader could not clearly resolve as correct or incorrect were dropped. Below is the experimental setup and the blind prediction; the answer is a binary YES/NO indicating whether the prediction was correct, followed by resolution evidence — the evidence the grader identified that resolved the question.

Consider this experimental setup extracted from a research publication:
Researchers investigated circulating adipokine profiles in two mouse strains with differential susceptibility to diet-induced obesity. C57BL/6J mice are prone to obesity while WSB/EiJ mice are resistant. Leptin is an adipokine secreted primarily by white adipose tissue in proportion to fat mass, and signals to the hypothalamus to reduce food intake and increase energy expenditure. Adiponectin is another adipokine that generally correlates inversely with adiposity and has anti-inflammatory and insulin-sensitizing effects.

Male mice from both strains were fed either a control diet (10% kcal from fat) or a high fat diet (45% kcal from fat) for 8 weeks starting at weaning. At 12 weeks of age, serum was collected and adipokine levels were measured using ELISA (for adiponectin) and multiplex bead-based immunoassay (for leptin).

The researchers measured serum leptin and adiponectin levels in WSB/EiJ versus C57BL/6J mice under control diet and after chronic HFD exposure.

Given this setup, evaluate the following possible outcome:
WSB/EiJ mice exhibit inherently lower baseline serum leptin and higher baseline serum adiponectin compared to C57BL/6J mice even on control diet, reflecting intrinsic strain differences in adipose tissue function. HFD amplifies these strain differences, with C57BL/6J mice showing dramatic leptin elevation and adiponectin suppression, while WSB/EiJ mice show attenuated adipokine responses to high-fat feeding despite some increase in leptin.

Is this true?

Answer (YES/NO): NO